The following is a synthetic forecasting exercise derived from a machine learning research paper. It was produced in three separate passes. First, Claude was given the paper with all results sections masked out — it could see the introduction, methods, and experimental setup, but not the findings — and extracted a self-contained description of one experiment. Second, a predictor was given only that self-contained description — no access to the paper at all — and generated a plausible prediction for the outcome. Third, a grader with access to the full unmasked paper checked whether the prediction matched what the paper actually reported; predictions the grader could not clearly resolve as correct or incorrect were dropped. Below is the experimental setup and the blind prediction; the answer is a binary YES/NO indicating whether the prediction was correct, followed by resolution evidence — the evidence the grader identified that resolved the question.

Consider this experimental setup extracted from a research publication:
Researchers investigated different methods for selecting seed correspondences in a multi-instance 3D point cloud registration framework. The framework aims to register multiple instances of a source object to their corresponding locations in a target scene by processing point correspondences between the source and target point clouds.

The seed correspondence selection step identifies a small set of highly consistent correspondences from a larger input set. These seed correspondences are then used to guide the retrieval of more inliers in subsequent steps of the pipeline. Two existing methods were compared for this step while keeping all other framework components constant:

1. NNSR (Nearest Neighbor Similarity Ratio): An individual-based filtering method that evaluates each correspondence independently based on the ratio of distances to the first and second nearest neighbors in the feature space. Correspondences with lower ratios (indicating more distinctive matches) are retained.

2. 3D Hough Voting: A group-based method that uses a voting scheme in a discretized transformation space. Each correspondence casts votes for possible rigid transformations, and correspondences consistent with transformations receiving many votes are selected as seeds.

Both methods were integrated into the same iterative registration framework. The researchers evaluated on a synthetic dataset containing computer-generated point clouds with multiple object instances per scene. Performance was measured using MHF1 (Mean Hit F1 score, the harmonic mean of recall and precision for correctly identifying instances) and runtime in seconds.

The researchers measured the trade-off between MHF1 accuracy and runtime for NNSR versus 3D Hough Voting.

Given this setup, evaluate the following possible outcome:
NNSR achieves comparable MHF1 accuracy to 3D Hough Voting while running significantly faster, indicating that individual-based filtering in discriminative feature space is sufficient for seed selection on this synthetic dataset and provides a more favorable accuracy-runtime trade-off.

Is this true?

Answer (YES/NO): NO